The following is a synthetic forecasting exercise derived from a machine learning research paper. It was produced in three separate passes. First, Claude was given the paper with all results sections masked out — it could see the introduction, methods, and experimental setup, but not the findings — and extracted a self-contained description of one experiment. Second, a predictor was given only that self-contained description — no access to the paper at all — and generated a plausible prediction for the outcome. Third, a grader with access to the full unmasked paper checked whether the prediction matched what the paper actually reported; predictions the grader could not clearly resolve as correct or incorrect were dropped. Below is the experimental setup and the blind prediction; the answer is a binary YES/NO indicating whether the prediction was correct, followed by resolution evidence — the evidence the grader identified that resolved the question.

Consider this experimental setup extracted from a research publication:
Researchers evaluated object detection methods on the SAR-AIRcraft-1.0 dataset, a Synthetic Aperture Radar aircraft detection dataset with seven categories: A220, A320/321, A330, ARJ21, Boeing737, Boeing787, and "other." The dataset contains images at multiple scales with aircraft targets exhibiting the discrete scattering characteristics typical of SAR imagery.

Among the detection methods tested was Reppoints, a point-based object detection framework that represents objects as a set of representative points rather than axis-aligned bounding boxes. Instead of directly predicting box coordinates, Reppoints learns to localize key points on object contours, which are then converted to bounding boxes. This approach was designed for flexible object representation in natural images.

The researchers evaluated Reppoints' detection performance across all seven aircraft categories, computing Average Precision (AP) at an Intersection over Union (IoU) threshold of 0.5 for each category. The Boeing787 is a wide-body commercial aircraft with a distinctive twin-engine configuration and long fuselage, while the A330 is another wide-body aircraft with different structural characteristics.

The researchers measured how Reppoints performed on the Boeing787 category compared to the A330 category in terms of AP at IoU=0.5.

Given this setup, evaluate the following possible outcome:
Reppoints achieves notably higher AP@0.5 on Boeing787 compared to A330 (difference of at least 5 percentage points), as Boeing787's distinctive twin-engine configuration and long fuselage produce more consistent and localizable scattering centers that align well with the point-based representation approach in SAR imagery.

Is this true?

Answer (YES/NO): NO